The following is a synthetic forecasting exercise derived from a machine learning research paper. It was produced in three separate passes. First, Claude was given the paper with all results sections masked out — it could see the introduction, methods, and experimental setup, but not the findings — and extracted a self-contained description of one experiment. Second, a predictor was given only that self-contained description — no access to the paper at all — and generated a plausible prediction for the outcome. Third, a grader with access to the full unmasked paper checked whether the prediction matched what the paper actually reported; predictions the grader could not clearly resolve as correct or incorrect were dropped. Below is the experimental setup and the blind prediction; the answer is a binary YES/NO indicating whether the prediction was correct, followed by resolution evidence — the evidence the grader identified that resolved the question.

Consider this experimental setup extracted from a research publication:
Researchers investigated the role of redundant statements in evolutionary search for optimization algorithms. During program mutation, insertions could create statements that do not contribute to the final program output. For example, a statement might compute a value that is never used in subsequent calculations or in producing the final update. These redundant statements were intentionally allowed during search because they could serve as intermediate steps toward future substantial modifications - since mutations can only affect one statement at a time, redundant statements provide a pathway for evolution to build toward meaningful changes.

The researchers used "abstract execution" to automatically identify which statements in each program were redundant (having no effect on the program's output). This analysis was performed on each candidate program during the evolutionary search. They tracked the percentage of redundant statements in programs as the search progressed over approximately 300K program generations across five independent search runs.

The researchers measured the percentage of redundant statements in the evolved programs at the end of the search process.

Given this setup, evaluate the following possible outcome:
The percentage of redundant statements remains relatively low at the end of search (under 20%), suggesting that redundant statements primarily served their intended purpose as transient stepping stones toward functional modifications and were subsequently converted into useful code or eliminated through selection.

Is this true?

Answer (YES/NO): NO